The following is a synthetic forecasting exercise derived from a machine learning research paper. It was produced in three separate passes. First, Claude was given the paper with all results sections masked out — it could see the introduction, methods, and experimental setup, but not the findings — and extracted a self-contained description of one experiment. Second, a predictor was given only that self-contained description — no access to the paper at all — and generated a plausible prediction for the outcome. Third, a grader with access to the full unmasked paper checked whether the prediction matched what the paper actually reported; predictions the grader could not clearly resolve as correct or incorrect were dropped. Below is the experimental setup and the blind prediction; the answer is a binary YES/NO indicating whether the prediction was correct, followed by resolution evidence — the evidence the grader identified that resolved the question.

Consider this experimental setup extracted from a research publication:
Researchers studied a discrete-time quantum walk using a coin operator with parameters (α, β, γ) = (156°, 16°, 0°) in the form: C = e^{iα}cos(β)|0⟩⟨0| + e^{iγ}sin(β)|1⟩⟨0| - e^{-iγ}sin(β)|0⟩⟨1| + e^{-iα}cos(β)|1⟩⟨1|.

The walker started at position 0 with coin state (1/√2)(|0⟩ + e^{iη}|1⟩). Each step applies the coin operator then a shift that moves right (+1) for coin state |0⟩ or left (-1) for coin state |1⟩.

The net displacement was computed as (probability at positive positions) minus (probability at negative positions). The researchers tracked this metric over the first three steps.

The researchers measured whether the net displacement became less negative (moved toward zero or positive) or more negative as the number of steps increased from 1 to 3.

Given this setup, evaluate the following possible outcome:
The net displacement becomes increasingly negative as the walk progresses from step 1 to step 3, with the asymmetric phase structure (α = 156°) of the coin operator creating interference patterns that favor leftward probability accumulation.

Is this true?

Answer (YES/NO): NO